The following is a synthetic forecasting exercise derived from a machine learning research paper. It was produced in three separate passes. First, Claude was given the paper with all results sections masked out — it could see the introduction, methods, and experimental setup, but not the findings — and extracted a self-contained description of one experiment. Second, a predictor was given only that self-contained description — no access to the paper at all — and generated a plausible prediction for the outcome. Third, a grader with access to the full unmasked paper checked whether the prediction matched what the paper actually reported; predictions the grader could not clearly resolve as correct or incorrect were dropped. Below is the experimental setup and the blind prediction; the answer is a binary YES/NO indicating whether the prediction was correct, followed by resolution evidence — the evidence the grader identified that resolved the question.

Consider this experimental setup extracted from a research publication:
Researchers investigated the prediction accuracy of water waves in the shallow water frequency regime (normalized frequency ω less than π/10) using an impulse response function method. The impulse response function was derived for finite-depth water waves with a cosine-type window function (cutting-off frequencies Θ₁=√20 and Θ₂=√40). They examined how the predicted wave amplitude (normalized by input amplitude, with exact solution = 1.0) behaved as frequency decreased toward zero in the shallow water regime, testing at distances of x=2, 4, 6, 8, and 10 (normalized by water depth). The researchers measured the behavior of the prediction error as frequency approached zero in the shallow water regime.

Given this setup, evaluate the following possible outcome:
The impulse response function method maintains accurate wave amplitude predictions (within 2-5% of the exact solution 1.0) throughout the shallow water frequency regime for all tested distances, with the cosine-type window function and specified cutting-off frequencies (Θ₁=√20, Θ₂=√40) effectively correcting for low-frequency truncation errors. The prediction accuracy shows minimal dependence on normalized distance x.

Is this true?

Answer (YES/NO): NO